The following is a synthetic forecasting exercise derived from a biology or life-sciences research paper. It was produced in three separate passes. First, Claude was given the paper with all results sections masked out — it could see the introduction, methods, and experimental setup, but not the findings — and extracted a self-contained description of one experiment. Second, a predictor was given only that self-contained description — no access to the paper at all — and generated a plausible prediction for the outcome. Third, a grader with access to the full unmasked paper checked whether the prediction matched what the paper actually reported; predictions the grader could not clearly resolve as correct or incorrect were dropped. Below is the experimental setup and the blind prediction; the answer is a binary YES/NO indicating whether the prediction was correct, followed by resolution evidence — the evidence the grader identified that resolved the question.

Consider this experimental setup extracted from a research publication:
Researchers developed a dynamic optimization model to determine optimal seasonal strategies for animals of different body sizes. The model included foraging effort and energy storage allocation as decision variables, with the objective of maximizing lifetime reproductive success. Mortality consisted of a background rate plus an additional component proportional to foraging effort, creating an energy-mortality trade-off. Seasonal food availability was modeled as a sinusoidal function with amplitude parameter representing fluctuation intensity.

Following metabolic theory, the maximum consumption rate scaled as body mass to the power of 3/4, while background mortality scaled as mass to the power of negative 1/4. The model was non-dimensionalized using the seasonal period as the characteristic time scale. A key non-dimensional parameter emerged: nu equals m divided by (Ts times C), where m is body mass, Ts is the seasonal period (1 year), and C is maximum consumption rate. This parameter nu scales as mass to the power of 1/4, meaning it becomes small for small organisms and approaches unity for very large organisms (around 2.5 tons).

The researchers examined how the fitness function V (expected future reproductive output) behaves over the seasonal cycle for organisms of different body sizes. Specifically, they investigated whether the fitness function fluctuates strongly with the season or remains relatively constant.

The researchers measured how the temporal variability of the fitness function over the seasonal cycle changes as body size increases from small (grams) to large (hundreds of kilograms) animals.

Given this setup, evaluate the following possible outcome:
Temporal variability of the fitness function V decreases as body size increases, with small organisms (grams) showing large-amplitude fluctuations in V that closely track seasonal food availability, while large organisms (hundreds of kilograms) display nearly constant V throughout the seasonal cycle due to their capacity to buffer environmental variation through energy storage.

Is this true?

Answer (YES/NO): YES